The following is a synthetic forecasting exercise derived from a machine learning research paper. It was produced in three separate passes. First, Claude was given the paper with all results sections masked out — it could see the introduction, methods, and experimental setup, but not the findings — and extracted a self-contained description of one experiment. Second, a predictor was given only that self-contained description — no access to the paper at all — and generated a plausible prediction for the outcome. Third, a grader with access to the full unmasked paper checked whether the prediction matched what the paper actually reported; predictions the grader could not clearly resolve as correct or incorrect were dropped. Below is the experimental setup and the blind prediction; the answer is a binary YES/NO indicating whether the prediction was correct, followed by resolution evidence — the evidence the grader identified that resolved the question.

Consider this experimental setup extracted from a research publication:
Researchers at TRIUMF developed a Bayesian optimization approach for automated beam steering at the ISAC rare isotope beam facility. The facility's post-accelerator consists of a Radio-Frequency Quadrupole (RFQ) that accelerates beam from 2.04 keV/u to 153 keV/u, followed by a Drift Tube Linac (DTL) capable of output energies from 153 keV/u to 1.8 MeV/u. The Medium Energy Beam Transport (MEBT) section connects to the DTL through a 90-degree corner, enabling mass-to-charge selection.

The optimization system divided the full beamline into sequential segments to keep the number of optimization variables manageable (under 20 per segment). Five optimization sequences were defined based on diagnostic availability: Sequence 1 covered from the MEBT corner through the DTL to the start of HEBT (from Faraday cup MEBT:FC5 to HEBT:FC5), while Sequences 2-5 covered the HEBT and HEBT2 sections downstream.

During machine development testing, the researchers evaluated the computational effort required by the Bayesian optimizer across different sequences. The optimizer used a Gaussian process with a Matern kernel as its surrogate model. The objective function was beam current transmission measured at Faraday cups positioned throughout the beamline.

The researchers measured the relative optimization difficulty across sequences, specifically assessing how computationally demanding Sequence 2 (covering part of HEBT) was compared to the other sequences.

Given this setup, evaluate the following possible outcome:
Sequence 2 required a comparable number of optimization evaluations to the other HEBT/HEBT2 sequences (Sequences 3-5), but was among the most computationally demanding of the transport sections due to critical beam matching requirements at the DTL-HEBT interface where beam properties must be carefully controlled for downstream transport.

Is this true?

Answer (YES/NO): NO